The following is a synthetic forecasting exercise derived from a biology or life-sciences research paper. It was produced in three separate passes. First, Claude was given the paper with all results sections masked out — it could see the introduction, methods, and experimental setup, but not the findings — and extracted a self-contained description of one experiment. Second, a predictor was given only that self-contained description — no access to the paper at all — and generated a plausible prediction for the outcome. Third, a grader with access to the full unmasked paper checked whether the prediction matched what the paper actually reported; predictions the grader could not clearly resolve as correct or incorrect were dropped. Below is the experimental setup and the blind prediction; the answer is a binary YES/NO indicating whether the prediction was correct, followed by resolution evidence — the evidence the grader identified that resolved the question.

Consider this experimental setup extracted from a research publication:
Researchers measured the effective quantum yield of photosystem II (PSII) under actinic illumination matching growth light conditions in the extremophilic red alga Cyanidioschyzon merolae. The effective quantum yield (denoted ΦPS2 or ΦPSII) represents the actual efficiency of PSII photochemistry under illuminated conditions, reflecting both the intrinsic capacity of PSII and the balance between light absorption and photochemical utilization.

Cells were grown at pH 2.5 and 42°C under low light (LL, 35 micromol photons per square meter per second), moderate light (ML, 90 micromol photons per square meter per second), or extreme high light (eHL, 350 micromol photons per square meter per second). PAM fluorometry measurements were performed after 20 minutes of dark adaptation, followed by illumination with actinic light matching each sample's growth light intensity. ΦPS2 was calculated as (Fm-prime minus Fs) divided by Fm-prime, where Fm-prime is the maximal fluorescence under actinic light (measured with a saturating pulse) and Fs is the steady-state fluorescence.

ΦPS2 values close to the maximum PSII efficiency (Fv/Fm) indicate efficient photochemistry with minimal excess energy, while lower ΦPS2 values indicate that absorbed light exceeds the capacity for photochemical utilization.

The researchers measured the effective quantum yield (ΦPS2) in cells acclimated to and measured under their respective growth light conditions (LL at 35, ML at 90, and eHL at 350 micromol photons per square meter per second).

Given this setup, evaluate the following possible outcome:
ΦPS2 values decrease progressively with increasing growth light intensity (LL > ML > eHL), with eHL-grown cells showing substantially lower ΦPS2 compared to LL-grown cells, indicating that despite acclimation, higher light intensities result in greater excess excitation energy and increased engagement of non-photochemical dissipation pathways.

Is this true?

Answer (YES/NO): NO